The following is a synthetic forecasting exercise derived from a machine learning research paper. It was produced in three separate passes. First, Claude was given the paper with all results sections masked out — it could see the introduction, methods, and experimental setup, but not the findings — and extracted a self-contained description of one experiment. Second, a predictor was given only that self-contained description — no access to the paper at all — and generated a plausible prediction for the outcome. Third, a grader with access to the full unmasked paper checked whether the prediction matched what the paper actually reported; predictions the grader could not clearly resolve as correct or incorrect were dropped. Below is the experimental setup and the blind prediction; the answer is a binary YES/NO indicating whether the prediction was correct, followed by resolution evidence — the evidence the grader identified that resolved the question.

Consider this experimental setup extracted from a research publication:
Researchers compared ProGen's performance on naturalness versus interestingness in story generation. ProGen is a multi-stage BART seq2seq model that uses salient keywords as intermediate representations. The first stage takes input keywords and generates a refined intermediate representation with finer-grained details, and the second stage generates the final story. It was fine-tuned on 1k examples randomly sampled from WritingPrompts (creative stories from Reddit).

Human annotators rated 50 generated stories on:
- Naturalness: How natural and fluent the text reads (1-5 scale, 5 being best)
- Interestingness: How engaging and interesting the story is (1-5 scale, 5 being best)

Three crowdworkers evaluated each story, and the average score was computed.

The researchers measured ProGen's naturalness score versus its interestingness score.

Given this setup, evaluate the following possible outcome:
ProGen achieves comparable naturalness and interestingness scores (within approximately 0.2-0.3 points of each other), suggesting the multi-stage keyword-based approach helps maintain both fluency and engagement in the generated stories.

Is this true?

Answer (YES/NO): NO